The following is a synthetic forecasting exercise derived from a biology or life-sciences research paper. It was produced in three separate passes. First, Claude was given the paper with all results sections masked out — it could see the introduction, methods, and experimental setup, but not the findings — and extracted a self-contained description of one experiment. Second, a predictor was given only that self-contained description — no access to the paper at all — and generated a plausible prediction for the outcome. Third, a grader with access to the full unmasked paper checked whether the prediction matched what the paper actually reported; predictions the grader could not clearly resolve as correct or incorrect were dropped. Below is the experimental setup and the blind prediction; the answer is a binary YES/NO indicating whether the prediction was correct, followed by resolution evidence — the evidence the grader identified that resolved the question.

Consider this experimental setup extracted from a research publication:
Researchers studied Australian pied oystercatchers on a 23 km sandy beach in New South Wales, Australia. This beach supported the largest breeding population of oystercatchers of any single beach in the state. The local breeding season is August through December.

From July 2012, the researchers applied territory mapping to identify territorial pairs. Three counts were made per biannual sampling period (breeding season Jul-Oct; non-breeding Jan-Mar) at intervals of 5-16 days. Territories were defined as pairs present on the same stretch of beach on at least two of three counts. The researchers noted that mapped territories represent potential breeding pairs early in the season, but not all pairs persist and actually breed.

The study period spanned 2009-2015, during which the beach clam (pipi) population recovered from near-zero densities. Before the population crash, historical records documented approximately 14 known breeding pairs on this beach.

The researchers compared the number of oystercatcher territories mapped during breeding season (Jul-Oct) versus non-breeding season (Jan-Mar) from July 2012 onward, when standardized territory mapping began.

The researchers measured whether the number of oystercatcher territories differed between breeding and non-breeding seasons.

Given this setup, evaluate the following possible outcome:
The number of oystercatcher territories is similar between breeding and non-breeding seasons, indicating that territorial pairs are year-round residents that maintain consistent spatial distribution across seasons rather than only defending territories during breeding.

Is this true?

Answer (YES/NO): NO